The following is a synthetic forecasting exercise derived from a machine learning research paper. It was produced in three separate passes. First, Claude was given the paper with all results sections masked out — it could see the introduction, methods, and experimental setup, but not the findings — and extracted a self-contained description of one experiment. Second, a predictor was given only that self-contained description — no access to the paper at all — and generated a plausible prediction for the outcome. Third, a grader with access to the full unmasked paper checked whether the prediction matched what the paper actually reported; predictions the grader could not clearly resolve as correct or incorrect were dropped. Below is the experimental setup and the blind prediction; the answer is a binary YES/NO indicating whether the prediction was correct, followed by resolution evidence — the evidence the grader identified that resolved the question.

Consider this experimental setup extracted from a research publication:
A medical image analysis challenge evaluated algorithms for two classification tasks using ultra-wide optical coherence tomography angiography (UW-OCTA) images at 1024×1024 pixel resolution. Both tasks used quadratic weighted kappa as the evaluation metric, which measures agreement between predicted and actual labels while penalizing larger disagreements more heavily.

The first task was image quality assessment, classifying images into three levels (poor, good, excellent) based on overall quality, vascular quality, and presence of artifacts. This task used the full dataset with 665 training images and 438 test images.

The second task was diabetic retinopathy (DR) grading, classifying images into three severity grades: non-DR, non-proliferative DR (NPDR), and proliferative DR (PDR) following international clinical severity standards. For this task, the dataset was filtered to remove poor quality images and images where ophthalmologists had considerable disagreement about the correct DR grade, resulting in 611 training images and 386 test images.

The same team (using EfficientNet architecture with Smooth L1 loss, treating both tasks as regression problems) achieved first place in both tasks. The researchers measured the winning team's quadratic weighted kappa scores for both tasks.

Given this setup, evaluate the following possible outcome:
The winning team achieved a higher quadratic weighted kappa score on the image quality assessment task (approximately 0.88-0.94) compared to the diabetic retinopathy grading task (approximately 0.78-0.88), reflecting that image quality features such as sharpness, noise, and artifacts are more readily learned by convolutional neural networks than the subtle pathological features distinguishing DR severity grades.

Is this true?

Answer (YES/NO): NO